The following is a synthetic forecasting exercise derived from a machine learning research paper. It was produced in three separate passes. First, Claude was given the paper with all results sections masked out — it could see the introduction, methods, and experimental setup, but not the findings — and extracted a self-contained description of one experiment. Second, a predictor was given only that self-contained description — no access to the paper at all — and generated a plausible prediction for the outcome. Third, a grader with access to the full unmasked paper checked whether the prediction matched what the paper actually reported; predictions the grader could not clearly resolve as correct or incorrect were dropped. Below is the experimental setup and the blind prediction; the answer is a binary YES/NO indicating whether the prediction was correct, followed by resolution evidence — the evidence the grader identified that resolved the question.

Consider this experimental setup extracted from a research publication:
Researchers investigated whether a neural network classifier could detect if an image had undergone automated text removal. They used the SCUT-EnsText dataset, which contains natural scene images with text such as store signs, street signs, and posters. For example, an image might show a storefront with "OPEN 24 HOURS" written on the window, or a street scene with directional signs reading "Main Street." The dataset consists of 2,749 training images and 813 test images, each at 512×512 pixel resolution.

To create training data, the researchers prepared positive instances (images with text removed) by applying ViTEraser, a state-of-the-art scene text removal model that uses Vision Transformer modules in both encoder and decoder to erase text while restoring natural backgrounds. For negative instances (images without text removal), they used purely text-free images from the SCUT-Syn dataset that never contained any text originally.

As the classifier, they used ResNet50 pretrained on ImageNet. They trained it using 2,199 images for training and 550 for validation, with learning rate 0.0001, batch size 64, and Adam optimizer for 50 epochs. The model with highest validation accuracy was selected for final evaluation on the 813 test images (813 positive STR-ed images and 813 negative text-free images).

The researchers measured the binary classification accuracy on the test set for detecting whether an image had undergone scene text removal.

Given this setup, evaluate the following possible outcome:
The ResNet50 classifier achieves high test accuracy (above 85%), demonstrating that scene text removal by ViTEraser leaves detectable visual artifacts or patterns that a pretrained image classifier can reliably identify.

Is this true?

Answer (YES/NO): YES